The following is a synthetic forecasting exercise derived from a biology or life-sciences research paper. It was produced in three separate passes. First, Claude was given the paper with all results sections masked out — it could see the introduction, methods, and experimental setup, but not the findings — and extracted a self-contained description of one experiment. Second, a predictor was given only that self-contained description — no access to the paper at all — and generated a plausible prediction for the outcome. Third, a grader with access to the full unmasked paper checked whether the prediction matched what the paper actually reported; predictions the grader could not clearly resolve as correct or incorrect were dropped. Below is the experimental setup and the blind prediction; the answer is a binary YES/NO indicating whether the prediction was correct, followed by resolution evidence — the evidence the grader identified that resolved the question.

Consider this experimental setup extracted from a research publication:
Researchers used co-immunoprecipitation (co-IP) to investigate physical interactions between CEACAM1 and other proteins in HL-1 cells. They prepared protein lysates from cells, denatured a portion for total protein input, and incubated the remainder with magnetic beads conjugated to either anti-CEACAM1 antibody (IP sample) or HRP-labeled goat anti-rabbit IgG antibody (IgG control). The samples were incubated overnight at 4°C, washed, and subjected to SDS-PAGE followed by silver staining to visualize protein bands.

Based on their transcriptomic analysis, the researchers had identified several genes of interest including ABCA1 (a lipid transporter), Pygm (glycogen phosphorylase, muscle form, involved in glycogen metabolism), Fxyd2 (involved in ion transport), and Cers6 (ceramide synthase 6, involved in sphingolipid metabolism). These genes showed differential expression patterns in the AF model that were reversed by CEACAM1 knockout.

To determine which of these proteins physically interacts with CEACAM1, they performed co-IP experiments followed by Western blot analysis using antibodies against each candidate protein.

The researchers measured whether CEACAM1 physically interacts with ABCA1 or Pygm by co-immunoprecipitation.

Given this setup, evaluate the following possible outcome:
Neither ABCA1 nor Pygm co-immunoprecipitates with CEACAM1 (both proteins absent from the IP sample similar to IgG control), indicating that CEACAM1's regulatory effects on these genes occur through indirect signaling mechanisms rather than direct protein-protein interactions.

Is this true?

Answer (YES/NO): NO